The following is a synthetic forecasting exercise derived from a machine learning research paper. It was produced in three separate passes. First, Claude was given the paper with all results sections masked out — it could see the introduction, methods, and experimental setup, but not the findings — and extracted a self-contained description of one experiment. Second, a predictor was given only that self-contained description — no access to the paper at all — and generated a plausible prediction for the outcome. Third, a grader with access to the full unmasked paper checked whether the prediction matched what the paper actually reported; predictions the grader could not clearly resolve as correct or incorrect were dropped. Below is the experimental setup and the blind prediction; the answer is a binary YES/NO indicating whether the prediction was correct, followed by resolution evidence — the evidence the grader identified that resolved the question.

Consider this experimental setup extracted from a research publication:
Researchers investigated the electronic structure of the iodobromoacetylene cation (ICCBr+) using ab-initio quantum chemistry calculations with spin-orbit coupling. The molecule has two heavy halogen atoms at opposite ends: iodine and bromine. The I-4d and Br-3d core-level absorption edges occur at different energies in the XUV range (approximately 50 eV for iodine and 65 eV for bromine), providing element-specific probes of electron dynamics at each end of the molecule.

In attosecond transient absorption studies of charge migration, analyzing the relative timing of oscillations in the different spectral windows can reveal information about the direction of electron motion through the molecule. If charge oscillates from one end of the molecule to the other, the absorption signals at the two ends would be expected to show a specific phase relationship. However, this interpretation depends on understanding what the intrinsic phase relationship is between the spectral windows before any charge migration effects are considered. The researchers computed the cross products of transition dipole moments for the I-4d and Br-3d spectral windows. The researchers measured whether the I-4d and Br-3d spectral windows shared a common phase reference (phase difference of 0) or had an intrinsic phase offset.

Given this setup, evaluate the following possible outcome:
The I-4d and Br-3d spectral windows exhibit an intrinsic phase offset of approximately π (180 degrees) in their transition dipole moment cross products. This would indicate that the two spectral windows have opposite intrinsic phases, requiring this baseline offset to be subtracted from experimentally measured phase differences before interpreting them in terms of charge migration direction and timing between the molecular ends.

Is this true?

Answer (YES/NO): YES